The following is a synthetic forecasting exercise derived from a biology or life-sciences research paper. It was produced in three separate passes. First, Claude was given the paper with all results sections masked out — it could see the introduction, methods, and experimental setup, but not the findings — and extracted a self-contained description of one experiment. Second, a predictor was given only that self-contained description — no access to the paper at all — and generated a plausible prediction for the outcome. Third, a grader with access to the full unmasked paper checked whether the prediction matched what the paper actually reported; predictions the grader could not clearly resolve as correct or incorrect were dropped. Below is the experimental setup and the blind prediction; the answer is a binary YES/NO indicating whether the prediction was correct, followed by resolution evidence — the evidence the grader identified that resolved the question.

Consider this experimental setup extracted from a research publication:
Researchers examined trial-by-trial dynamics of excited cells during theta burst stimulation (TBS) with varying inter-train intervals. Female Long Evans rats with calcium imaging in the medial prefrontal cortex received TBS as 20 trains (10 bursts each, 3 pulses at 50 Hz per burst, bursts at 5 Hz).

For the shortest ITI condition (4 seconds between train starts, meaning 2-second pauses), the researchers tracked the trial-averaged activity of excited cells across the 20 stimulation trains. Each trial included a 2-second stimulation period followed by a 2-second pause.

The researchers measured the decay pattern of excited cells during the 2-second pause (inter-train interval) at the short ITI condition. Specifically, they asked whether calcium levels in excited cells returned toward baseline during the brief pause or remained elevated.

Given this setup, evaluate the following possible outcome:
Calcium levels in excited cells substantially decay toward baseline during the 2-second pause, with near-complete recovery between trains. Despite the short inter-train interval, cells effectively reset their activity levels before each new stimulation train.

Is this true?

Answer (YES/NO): YES